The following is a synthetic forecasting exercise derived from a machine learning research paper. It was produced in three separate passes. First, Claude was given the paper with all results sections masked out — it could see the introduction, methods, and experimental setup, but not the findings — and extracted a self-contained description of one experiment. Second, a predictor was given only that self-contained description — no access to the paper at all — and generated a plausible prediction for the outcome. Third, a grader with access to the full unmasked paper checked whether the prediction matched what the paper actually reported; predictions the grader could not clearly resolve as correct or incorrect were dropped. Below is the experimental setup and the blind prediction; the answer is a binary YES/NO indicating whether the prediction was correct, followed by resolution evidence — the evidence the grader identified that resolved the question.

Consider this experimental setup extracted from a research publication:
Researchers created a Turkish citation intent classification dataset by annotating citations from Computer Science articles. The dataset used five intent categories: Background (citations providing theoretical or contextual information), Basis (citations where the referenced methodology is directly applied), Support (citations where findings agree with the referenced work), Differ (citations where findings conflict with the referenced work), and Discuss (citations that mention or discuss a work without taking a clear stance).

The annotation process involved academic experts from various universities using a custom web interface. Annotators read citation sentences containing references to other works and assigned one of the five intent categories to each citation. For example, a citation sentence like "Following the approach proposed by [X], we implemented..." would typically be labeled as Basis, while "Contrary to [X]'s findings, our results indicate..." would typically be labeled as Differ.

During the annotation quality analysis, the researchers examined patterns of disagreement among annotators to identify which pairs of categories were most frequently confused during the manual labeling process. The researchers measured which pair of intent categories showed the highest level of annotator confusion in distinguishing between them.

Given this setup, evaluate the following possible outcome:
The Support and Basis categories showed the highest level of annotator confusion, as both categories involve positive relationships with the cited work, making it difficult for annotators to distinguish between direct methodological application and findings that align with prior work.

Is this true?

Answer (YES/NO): NO